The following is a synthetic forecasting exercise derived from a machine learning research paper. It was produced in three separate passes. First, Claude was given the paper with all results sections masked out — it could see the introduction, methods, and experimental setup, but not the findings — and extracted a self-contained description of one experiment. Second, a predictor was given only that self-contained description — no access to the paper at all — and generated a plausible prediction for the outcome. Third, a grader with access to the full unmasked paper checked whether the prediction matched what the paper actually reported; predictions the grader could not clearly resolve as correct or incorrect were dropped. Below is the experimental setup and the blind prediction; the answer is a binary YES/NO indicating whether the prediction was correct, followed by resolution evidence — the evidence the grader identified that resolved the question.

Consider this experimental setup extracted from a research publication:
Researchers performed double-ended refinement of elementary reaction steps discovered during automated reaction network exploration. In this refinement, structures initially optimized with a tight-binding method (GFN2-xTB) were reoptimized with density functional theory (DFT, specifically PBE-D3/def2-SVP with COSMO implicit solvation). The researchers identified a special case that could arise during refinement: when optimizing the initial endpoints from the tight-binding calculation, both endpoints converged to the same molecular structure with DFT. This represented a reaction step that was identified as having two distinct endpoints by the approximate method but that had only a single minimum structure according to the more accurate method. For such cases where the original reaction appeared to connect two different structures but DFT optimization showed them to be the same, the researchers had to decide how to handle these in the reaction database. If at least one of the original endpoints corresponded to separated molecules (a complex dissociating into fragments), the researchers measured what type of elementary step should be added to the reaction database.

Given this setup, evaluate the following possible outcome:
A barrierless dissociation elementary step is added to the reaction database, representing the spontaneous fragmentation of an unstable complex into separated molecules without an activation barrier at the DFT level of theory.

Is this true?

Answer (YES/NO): NO